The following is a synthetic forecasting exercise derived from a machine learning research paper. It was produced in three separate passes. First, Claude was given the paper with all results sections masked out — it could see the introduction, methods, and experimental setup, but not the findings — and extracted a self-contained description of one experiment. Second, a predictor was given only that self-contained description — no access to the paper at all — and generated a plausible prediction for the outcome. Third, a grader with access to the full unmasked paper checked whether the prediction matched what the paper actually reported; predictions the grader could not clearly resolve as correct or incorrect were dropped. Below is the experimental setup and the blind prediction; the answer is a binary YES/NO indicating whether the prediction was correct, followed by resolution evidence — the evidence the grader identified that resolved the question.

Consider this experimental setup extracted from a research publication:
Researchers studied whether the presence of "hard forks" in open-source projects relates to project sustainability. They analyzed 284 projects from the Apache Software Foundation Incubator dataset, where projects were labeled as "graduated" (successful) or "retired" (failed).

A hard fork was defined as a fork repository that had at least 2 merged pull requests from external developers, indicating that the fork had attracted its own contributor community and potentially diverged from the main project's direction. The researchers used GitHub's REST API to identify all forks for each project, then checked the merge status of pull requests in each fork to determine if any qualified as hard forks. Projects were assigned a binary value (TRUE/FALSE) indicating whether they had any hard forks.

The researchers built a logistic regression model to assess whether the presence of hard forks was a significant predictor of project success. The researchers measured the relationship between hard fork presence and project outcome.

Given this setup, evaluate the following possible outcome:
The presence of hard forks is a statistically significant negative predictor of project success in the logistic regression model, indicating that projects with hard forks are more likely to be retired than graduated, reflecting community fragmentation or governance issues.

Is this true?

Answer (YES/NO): NO